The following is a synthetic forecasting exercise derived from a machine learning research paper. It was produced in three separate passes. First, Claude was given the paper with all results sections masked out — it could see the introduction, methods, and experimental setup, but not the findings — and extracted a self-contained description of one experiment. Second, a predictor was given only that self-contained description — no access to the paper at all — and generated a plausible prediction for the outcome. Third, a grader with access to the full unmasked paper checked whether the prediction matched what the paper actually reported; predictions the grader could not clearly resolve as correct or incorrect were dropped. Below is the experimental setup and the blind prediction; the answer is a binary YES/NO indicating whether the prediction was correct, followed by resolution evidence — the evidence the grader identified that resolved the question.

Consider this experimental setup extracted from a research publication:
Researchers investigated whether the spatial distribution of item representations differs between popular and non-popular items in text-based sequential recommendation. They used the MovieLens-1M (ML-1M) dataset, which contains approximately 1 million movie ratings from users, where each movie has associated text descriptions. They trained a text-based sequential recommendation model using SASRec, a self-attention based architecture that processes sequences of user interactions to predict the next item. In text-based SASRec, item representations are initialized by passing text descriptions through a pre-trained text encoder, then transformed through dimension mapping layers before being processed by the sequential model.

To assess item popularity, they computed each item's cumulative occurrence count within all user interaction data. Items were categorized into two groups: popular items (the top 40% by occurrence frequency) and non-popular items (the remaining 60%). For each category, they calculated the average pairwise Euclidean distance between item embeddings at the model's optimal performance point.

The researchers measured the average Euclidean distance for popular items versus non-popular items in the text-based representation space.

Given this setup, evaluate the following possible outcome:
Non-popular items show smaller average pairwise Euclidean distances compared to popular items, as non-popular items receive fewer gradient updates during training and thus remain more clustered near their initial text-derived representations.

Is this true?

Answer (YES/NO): YES